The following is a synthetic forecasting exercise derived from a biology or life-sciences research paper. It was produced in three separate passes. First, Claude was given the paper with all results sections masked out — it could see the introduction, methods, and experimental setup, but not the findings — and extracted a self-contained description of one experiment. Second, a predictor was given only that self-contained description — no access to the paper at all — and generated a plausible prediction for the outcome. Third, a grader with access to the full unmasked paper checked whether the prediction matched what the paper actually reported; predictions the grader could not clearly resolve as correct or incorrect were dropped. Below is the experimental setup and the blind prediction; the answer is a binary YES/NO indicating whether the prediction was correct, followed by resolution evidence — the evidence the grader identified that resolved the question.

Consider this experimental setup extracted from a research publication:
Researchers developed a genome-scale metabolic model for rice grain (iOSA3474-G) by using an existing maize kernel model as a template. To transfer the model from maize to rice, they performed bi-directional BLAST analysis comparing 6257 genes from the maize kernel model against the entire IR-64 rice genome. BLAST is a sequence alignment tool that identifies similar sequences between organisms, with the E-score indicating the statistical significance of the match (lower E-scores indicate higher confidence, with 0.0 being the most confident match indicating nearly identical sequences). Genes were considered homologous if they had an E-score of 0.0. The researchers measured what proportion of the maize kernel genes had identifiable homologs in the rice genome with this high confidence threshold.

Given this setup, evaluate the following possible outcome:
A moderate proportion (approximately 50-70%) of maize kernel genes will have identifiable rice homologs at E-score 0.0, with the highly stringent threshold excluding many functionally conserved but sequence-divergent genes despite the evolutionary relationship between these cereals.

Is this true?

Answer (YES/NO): YES